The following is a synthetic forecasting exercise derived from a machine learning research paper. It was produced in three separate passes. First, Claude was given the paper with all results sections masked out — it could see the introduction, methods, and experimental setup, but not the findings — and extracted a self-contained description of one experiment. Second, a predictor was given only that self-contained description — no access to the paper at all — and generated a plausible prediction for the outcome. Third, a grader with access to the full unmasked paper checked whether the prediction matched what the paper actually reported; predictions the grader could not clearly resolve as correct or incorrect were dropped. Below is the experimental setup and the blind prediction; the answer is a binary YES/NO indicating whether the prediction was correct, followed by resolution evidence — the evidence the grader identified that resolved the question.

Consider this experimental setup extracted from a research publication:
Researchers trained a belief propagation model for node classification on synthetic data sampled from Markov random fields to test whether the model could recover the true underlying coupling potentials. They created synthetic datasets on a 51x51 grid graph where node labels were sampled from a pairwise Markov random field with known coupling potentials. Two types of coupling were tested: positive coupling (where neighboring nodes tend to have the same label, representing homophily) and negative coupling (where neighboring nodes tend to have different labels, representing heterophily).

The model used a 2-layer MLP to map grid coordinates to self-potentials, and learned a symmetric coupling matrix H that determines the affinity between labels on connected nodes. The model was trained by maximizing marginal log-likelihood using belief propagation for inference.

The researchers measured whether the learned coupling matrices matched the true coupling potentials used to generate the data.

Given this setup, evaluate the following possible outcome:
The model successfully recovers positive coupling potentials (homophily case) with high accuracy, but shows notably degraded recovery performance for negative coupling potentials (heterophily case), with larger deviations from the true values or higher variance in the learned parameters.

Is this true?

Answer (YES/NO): NO